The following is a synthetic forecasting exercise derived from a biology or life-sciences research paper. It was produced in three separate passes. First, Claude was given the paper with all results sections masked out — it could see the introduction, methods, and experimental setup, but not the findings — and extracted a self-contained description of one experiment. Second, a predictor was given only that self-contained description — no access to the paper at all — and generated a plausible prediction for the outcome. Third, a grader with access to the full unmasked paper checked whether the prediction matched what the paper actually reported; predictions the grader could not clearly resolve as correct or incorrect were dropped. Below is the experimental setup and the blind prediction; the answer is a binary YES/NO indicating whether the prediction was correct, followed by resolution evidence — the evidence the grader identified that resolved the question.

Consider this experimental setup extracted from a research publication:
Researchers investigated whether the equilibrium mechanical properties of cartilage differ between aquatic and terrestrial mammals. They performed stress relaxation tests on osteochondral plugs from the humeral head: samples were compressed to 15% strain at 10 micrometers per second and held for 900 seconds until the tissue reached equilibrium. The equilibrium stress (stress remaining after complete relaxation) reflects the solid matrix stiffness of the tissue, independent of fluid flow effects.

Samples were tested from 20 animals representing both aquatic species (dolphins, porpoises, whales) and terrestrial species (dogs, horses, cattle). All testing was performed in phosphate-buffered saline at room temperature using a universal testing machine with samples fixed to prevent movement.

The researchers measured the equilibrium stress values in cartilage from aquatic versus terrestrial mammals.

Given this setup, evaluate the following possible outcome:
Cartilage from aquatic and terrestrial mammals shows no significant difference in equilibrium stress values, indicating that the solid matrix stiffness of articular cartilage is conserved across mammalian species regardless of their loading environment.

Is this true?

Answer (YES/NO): YES